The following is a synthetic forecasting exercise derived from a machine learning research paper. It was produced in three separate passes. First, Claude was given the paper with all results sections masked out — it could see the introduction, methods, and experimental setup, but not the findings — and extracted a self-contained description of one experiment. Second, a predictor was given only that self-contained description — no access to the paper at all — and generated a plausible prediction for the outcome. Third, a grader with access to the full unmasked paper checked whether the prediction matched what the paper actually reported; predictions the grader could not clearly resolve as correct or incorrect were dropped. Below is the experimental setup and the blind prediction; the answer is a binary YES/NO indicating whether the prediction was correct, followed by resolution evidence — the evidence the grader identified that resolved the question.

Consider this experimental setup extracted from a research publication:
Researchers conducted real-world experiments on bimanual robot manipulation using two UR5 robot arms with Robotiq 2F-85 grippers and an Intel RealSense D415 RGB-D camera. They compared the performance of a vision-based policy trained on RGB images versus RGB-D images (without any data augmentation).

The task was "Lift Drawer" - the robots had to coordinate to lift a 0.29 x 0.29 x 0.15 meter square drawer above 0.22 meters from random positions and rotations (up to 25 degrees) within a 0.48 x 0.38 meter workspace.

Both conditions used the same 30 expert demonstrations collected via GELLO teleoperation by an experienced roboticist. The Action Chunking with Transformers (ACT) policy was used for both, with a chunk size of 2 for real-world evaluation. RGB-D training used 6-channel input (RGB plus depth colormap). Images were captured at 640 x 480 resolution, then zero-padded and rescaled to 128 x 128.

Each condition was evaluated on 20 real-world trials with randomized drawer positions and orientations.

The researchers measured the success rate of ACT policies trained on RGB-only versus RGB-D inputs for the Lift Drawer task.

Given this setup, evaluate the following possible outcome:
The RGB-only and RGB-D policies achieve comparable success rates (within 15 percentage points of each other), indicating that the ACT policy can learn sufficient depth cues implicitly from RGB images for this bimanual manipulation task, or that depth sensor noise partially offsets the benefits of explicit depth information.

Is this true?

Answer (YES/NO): YES